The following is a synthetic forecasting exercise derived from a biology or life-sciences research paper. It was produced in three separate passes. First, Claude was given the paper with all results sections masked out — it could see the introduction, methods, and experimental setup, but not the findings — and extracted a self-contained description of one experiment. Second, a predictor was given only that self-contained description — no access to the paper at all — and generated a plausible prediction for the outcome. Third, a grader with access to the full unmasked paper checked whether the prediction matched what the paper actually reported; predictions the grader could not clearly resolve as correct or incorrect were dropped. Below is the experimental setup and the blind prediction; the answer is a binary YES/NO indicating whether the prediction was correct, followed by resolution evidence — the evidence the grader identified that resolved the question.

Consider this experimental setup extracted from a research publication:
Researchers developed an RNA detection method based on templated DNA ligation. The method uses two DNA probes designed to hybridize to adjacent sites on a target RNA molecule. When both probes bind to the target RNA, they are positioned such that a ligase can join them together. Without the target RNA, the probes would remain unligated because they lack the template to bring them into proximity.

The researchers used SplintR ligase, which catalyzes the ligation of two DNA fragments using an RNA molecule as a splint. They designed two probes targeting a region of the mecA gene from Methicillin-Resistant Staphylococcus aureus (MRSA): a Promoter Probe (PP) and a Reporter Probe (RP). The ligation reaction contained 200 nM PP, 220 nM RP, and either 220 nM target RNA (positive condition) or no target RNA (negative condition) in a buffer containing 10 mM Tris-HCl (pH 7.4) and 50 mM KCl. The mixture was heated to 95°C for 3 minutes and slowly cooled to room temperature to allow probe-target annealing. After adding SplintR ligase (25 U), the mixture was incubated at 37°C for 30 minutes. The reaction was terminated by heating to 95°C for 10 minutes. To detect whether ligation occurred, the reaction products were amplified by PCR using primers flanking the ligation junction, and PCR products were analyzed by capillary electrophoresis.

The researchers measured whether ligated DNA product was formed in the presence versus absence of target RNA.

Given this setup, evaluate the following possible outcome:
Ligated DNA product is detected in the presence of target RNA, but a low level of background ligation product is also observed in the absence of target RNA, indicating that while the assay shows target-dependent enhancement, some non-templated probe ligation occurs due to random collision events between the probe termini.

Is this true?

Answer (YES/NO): NO